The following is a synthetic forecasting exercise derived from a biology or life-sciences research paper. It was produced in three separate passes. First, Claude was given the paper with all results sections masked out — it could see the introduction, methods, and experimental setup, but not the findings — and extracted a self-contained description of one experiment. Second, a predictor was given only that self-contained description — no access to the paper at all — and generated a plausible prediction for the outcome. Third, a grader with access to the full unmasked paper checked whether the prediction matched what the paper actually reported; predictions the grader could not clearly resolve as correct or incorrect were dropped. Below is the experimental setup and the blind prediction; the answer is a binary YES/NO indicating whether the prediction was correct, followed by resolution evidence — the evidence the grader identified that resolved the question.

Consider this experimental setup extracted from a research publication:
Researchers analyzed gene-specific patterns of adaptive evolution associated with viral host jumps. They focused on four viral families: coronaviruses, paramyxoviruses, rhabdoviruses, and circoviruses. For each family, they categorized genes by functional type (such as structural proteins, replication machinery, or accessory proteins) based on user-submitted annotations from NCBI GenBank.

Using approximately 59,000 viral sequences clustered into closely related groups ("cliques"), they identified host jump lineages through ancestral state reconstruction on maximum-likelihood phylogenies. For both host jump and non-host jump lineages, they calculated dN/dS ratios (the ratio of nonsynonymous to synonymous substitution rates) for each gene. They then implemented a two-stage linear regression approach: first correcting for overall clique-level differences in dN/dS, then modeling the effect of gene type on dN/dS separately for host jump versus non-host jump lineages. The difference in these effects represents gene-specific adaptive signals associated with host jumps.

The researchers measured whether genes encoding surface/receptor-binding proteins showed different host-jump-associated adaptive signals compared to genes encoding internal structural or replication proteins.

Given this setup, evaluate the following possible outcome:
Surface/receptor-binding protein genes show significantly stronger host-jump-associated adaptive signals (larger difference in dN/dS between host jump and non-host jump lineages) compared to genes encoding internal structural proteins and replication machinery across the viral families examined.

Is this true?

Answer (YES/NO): NO